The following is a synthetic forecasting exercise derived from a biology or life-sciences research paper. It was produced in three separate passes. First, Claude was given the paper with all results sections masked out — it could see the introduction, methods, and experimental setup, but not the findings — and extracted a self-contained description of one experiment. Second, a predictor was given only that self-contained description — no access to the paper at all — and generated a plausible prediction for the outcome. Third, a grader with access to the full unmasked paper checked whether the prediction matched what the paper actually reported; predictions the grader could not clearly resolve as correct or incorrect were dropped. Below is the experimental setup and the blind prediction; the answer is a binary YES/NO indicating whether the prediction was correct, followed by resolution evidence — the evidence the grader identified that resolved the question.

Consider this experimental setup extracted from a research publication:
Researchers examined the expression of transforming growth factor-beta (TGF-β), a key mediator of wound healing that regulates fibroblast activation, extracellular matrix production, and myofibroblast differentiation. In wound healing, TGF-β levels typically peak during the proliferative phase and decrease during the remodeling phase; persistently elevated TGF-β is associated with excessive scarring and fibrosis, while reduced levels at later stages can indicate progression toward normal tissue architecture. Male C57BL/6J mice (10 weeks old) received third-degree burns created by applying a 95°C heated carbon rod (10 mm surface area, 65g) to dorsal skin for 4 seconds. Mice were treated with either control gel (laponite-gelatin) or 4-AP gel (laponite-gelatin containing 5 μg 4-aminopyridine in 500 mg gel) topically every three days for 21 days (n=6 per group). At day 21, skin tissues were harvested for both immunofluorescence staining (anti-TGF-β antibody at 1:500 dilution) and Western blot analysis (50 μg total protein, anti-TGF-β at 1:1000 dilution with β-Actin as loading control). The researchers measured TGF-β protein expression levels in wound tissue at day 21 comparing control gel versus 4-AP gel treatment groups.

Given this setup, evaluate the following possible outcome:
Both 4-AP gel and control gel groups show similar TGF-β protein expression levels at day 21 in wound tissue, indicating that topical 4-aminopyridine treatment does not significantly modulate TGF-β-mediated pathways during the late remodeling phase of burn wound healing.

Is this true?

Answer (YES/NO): NO